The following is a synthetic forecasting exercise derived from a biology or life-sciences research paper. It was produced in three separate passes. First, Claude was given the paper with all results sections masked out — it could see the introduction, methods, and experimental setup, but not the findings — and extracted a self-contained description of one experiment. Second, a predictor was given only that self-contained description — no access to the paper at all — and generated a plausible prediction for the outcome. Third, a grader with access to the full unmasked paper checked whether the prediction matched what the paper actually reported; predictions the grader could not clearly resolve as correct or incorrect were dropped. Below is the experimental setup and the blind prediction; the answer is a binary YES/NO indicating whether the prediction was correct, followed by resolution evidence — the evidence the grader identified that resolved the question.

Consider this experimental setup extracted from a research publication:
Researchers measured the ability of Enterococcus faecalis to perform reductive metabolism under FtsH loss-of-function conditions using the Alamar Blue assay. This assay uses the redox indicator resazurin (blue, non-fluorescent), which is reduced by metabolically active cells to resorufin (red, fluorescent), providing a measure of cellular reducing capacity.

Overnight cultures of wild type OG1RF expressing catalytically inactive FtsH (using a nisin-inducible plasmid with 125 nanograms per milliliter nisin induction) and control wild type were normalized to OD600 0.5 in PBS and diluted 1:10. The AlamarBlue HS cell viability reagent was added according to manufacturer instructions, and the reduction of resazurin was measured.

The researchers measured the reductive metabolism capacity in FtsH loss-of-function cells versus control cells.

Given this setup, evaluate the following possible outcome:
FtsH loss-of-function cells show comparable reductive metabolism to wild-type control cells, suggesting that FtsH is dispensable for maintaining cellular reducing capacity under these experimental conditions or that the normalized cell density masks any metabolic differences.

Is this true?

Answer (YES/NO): YES